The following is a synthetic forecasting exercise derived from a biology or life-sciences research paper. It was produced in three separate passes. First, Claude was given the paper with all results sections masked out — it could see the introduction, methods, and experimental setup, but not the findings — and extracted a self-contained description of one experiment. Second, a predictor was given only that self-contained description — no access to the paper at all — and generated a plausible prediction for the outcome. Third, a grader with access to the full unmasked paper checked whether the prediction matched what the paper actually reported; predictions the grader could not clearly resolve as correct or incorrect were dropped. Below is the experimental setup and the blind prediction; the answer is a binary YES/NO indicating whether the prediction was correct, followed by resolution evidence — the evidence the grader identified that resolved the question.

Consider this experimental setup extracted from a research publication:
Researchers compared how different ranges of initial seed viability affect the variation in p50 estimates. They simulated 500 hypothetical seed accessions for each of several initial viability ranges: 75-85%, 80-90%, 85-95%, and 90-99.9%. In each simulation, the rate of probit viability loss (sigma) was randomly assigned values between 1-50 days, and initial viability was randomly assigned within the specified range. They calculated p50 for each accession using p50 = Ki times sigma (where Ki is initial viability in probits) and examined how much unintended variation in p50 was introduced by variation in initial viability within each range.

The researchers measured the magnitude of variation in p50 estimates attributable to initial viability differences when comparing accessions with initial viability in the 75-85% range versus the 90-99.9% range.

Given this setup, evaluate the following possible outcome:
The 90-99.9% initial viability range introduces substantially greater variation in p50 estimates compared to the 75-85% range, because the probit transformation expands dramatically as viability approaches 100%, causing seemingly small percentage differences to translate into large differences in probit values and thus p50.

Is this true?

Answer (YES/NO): YES